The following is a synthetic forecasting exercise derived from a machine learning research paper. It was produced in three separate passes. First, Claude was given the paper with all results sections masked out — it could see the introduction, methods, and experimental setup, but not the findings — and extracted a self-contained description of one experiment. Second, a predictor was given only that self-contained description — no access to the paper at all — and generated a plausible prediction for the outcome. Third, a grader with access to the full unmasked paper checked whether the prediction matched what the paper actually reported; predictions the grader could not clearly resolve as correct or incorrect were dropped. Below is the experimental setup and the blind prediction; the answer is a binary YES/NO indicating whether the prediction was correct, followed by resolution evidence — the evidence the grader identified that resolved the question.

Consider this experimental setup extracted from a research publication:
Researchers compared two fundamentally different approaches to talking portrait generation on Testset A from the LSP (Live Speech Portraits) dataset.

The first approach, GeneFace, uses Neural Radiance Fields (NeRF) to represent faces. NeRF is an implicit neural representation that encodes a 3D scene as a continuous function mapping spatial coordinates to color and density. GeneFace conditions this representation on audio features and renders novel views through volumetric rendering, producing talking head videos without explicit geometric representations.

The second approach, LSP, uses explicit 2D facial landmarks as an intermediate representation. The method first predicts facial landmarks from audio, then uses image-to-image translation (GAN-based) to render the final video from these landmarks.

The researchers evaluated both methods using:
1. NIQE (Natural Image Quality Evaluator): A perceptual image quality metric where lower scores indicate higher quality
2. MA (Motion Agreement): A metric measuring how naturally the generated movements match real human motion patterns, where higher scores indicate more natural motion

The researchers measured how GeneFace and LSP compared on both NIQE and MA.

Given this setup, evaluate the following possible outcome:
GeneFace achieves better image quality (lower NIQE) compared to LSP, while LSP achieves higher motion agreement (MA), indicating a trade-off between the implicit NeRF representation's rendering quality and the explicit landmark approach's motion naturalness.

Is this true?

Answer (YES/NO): NO